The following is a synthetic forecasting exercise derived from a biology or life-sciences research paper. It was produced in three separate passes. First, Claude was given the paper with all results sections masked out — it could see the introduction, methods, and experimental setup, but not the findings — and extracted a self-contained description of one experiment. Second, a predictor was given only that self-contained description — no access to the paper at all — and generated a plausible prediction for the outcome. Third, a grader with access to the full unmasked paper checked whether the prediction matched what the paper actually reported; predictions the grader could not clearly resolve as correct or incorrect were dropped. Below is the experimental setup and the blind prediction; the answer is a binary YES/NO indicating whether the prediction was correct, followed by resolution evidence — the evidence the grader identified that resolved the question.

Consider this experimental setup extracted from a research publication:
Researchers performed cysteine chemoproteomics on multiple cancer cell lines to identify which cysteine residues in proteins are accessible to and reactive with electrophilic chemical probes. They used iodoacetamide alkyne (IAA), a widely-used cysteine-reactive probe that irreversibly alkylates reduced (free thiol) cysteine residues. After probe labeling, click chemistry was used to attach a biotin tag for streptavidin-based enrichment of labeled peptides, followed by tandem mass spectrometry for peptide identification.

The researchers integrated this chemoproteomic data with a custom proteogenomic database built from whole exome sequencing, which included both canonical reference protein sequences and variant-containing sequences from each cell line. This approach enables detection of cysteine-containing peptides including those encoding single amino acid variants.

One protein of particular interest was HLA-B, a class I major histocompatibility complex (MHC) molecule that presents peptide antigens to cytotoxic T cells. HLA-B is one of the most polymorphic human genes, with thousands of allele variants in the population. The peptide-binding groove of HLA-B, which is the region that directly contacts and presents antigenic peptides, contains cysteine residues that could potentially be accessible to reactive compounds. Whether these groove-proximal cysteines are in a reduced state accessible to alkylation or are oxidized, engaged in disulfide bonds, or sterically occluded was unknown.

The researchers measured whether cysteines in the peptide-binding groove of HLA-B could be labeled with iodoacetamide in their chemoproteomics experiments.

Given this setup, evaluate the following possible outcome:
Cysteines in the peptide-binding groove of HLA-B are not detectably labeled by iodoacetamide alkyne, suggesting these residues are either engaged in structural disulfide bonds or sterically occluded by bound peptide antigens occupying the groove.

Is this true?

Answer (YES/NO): NO